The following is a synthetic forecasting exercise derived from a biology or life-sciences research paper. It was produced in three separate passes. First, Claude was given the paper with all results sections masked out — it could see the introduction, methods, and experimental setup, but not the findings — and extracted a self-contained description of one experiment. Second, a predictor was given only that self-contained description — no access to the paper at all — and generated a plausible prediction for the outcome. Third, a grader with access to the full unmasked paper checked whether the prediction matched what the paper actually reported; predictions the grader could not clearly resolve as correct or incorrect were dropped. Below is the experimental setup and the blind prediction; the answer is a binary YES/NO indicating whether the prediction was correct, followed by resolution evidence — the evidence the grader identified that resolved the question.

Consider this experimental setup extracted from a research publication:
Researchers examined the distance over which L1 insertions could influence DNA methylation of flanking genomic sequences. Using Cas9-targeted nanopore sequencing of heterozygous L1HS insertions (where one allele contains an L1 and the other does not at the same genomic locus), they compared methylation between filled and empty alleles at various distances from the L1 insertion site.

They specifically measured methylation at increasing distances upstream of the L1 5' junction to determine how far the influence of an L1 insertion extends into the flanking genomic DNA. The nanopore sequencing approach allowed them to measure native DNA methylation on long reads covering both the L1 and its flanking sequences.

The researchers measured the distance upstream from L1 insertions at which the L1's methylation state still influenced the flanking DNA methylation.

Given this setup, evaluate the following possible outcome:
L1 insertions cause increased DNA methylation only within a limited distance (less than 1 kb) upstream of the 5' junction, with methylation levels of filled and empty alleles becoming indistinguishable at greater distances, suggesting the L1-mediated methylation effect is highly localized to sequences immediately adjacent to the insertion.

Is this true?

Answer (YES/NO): NO